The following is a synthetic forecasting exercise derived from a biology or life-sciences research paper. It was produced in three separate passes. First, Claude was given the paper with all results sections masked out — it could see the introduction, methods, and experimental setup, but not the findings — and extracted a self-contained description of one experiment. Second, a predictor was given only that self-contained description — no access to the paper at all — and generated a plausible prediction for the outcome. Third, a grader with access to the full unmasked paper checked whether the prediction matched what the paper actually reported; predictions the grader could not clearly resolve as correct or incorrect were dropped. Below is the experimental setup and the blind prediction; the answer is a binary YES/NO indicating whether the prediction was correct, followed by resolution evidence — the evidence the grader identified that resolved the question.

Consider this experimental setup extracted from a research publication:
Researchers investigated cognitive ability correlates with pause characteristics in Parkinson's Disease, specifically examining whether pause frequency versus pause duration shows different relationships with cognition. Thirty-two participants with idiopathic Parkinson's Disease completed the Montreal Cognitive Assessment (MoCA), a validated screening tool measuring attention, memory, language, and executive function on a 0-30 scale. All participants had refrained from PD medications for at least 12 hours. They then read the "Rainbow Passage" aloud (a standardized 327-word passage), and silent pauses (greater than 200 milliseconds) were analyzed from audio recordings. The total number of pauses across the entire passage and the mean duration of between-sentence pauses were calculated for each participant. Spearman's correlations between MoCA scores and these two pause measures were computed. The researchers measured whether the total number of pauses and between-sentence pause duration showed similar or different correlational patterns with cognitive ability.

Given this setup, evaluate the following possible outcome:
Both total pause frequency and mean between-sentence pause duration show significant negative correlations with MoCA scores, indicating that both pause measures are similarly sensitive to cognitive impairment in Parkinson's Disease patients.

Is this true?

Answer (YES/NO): NO